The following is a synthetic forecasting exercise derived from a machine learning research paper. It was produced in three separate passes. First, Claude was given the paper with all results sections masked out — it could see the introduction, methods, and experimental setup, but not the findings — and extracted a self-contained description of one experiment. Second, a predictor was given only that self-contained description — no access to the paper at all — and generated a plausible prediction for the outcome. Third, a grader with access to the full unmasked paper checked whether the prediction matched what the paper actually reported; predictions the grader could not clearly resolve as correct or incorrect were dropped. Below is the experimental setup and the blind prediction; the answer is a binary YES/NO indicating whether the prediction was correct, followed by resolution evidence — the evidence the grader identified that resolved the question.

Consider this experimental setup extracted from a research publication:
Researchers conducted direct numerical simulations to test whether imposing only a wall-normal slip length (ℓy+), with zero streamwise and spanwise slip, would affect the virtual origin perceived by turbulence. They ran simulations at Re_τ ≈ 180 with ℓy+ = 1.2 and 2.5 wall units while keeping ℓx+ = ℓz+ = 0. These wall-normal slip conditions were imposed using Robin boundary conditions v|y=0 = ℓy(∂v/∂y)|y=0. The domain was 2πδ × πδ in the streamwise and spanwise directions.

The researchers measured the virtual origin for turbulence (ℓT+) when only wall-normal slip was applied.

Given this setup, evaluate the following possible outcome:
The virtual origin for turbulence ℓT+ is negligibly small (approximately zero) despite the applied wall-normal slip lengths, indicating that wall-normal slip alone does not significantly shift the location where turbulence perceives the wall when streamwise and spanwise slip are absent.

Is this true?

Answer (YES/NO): YES